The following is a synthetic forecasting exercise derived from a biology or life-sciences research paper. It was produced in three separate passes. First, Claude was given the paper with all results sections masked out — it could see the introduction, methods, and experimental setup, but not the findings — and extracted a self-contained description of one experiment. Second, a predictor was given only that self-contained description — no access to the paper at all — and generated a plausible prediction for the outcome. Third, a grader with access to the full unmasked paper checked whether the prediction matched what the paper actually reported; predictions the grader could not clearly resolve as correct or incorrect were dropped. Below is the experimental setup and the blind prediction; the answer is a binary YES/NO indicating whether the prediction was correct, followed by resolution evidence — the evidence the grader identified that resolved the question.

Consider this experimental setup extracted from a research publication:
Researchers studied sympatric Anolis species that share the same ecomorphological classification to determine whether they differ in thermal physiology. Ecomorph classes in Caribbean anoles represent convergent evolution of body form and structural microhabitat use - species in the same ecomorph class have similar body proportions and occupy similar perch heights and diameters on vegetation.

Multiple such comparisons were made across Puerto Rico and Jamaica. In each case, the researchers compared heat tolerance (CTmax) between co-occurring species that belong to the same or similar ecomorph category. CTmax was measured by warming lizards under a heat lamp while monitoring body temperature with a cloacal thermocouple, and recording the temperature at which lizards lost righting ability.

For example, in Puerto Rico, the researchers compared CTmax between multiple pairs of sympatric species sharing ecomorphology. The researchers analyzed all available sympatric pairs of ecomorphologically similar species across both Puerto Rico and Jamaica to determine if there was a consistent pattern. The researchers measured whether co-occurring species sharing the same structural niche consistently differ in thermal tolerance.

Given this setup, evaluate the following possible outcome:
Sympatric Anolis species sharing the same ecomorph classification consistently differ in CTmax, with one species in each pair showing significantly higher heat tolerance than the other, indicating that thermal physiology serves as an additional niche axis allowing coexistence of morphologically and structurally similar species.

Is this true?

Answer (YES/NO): YES